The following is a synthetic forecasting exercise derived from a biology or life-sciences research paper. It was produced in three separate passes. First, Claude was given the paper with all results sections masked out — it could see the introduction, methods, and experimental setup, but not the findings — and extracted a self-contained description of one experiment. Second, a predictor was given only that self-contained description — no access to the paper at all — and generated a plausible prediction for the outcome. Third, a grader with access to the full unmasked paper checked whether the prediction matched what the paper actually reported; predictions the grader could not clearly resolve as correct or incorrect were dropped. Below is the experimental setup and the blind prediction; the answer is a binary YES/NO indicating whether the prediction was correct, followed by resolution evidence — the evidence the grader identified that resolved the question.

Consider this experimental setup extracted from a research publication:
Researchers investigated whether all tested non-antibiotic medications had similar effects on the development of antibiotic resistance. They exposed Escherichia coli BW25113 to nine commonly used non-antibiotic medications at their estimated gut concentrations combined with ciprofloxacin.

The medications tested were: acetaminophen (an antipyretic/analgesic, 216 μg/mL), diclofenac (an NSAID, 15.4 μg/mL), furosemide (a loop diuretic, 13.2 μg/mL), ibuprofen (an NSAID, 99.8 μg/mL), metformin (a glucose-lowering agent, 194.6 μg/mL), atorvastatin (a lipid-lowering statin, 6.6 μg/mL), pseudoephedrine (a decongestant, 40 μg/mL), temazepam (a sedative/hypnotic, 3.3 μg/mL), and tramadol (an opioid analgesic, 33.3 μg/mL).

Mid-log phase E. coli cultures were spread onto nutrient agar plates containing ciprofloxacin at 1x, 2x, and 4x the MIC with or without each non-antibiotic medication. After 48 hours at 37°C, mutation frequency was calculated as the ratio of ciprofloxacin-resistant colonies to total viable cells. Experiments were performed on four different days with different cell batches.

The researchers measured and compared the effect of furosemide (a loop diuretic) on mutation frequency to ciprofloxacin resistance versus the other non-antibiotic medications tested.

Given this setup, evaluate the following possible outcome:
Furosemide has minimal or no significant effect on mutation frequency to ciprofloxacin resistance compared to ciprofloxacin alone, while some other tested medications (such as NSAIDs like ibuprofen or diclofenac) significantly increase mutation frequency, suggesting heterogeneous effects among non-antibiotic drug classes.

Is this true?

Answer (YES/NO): NO